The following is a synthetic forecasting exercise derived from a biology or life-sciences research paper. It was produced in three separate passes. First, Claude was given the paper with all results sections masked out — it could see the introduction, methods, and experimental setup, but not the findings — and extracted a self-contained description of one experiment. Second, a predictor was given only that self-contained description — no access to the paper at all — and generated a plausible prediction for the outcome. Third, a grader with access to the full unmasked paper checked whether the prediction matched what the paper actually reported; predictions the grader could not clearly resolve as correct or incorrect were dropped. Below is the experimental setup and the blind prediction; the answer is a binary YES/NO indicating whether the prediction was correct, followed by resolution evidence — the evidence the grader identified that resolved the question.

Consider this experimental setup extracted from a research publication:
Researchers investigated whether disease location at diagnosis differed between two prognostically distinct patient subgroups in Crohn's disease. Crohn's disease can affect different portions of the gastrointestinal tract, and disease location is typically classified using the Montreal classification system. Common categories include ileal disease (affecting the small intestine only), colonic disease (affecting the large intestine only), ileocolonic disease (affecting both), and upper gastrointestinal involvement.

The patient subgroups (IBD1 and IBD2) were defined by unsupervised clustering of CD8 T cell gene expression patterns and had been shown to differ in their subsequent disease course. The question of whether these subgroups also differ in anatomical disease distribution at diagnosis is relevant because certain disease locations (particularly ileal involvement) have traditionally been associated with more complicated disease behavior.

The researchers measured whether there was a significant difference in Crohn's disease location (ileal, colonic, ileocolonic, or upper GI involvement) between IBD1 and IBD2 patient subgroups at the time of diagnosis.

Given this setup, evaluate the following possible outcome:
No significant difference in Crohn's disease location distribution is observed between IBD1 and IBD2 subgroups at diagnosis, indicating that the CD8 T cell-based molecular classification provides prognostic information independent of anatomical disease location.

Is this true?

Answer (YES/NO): YES